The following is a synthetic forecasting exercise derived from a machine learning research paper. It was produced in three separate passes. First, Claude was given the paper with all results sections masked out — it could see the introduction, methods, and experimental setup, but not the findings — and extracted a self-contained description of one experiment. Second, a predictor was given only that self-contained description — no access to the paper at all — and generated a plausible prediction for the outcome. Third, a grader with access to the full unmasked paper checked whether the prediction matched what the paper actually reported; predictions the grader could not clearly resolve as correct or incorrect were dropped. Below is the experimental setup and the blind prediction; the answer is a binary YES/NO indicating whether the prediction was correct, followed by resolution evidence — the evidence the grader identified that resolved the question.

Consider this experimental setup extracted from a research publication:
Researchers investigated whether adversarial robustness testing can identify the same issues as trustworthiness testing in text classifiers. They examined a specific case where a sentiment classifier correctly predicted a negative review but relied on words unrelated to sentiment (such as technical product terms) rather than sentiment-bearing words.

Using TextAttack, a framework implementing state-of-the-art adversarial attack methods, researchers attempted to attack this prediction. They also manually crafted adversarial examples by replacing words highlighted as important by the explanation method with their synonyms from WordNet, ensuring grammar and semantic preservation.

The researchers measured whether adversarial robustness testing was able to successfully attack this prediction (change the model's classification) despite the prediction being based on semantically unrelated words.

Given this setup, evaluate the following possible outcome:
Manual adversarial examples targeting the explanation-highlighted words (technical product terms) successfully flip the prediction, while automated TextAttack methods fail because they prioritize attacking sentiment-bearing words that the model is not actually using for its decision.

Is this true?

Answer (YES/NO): NO